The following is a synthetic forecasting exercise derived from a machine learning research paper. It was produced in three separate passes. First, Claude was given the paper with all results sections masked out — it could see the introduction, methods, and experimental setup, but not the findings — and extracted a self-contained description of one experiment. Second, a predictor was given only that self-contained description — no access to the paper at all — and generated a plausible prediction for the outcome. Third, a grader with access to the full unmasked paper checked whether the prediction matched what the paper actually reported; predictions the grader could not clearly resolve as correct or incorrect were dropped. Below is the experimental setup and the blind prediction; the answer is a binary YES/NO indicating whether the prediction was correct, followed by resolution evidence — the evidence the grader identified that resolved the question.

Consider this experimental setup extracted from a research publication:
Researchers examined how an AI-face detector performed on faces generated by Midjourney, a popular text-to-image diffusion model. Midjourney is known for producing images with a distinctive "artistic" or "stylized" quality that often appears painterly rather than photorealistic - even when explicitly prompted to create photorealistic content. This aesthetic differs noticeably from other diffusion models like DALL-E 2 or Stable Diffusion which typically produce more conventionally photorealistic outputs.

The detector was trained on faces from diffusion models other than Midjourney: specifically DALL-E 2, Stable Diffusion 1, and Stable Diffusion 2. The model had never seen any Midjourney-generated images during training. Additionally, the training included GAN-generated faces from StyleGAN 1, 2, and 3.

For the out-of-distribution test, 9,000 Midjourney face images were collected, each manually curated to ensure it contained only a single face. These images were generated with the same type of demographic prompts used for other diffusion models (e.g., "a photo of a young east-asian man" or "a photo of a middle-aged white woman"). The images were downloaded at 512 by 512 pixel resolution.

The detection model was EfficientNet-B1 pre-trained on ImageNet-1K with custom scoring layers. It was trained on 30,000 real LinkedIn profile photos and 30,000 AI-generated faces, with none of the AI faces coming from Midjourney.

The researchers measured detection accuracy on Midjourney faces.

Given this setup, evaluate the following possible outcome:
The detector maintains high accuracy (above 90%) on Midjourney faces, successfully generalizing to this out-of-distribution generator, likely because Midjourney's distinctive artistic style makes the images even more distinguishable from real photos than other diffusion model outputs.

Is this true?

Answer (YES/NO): NO